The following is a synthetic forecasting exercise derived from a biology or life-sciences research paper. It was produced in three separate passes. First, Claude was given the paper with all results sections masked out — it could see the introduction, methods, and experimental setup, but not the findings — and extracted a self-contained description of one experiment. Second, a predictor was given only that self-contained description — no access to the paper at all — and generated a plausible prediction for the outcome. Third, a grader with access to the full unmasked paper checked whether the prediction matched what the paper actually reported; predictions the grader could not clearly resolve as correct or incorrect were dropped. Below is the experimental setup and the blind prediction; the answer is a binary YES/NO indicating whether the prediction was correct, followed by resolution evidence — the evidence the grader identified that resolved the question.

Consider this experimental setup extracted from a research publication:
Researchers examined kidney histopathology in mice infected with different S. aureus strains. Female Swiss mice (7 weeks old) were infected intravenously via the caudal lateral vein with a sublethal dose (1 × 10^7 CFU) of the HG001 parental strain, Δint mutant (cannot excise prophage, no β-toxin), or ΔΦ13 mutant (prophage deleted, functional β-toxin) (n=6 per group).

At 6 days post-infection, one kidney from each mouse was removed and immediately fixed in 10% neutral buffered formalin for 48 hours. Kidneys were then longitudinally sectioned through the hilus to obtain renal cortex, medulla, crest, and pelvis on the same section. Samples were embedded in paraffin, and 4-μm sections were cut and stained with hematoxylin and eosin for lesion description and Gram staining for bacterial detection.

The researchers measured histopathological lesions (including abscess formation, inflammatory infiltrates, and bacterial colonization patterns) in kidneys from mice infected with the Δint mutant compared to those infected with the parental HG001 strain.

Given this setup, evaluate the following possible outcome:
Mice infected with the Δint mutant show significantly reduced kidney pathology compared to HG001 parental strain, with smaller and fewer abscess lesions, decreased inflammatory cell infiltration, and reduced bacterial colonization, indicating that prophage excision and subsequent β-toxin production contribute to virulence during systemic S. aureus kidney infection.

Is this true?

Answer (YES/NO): NO